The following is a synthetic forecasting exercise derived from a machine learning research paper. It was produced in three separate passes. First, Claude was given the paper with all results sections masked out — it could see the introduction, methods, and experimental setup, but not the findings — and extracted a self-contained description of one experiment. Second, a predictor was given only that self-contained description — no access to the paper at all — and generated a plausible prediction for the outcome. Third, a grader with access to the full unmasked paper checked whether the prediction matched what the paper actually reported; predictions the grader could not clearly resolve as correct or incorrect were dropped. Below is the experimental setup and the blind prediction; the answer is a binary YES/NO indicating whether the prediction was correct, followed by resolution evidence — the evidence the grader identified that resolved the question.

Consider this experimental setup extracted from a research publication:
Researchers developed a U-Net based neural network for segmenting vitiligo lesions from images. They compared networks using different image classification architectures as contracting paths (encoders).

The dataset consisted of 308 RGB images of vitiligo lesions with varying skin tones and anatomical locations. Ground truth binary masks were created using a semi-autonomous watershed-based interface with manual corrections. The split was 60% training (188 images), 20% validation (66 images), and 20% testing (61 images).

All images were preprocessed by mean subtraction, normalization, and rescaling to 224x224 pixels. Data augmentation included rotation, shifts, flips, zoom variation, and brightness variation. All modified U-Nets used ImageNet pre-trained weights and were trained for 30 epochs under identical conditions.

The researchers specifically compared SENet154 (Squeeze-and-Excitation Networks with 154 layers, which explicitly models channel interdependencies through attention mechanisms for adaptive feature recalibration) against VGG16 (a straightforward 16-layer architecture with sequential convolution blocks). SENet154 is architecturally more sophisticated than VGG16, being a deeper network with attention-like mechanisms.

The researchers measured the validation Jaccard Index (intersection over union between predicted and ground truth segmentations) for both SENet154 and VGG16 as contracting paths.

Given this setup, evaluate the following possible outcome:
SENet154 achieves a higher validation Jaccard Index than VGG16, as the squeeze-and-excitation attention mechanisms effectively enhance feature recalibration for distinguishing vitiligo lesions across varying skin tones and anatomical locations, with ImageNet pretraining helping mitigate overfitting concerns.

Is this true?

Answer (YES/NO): YES